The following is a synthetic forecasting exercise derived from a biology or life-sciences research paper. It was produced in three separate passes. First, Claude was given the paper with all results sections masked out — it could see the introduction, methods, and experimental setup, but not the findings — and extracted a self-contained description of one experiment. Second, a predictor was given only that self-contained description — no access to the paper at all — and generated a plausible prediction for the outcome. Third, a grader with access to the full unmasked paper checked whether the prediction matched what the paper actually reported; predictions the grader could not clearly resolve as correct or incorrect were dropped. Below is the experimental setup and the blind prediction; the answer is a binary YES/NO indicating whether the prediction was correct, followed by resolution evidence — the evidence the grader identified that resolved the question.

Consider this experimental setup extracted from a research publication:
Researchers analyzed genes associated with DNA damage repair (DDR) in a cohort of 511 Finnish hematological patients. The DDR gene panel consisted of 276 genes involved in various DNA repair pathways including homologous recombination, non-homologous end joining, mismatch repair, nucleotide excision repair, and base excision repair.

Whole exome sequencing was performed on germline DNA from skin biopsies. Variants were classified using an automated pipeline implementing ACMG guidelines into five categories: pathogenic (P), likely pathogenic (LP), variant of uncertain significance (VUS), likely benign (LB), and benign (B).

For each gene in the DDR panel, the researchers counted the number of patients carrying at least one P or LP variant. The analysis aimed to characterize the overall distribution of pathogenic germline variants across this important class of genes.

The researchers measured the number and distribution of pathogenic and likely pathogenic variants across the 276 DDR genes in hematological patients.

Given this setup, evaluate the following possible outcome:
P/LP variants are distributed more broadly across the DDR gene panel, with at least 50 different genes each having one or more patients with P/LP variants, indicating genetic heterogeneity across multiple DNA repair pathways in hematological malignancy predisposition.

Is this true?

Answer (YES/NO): NO